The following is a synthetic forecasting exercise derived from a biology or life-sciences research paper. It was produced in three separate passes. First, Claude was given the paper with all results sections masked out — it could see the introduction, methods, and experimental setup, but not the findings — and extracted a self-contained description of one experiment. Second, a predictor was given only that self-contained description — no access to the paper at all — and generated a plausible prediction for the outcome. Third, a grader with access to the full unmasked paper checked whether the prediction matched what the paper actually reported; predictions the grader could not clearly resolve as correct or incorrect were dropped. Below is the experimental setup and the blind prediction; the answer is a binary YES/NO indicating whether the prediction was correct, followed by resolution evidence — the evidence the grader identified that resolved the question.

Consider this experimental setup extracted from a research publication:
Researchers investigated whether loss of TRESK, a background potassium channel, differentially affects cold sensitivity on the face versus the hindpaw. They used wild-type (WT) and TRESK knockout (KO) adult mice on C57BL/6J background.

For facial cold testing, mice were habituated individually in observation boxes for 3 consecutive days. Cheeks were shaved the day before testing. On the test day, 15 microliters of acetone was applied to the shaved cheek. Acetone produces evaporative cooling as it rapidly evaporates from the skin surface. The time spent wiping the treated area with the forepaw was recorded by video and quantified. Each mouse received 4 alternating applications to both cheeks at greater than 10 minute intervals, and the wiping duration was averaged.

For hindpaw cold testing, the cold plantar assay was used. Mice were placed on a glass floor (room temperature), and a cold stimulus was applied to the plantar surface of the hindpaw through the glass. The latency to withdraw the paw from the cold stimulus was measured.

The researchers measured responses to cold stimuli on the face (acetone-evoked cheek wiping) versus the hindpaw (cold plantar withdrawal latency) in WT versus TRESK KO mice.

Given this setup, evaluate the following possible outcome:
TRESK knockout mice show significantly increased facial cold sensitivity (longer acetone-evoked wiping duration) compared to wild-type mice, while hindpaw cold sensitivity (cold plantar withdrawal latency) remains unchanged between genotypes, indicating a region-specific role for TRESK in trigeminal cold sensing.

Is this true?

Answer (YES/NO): YES